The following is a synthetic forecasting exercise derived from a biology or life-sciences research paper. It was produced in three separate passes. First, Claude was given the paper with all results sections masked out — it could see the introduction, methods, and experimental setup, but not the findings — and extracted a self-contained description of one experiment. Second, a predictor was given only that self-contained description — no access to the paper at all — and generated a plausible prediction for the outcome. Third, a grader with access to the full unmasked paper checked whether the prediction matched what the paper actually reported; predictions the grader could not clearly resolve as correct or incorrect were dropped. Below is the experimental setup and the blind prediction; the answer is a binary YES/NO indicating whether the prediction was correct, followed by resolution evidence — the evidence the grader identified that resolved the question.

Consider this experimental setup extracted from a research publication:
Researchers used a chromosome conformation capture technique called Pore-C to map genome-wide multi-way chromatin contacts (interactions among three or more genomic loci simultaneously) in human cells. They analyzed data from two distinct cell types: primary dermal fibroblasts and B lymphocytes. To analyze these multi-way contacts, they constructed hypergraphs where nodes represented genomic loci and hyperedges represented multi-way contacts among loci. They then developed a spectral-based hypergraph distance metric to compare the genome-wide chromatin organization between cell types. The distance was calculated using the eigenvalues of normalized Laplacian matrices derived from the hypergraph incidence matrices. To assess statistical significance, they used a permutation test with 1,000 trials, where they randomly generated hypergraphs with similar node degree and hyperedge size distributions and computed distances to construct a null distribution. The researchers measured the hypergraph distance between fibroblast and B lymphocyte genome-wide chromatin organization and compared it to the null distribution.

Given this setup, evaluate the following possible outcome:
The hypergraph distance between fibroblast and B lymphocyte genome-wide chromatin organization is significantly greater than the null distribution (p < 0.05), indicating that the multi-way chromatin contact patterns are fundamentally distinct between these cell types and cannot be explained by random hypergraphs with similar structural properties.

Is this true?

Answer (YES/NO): YES